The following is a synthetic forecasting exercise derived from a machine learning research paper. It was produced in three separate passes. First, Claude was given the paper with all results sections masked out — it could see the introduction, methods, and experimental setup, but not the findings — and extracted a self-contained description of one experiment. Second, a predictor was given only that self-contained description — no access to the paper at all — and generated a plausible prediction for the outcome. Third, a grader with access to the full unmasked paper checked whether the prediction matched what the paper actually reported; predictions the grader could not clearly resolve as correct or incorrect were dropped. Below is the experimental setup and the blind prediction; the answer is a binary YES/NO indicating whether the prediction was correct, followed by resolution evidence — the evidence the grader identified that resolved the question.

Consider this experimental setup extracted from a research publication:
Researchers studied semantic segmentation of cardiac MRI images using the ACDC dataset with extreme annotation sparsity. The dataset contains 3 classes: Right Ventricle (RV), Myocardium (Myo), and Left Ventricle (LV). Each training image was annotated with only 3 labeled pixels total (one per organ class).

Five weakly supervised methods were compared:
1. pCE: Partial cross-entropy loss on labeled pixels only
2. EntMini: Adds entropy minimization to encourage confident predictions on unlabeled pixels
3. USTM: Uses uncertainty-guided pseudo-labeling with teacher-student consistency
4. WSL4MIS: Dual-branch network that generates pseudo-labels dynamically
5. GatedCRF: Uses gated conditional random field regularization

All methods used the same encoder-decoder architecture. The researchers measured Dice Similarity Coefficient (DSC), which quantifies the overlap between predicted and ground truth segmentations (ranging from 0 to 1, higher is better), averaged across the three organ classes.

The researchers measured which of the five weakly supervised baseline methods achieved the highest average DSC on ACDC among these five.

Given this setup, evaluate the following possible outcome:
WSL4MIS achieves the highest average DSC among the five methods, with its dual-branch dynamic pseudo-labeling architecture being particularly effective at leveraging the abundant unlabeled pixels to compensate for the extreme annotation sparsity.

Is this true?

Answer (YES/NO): NO